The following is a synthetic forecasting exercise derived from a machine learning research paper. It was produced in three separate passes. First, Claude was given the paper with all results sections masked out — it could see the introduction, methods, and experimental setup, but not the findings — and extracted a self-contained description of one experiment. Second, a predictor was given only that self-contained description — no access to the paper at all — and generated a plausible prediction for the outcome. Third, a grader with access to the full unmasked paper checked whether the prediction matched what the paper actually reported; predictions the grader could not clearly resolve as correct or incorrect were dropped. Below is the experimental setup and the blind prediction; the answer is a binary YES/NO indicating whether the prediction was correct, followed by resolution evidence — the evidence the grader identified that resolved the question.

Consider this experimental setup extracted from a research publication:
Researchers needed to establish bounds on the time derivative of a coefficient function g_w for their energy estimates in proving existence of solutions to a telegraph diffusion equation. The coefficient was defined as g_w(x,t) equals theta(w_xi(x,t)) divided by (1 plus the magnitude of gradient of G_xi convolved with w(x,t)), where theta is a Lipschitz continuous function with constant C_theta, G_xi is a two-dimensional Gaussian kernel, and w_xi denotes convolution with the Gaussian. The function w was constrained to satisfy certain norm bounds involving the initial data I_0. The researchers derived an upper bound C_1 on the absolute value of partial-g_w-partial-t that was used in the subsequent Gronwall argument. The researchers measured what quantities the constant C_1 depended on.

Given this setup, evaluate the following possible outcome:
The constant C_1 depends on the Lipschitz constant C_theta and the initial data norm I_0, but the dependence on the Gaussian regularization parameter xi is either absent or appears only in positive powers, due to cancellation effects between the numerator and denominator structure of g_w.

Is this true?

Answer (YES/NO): NO